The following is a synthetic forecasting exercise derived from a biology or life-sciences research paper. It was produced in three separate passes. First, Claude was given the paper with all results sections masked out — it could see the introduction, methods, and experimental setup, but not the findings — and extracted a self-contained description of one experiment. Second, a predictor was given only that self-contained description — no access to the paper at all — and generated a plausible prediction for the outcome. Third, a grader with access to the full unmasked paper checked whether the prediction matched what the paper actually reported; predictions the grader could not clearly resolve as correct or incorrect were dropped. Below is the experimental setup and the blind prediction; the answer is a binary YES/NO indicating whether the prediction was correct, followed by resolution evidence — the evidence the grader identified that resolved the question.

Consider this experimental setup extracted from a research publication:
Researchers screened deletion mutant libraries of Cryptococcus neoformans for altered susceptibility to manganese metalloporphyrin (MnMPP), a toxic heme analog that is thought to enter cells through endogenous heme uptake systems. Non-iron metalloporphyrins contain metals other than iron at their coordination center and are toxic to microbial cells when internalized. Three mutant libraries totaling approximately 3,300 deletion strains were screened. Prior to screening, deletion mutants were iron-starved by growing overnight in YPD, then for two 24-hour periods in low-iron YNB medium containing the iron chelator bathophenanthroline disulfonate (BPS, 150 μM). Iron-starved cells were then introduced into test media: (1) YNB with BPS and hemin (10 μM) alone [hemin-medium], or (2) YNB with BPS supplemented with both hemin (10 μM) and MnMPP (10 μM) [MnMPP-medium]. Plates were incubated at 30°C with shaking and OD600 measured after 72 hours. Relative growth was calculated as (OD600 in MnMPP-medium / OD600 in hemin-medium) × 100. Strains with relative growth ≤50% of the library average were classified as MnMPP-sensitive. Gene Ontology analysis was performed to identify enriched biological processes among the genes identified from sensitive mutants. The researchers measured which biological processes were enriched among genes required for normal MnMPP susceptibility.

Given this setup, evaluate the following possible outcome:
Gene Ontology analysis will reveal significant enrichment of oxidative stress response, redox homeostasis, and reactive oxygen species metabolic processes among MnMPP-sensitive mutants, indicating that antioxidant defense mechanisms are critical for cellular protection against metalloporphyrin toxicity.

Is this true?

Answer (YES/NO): NO